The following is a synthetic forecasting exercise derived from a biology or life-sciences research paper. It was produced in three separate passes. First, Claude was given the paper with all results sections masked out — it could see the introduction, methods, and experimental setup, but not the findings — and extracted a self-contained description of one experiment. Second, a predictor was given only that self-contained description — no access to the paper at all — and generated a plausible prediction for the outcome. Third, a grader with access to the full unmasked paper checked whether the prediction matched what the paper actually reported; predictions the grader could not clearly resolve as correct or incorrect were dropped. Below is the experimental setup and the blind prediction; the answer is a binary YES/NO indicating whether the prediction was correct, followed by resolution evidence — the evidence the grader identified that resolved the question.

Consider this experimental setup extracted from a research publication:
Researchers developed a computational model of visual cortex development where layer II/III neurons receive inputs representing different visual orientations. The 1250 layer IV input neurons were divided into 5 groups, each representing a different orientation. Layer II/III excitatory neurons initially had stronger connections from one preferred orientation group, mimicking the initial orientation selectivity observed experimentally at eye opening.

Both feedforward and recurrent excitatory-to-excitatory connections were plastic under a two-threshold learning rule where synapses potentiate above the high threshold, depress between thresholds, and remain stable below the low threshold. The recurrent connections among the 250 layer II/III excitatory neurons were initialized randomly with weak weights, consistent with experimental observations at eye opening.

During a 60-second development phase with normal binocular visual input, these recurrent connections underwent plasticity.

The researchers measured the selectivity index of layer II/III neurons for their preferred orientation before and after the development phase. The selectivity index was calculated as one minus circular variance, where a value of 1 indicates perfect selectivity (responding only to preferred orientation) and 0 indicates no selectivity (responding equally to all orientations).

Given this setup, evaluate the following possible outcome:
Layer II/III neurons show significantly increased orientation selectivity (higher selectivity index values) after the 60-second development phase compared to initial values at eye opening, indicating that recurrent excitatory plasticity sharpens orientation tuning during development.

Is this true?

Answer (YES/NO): YES